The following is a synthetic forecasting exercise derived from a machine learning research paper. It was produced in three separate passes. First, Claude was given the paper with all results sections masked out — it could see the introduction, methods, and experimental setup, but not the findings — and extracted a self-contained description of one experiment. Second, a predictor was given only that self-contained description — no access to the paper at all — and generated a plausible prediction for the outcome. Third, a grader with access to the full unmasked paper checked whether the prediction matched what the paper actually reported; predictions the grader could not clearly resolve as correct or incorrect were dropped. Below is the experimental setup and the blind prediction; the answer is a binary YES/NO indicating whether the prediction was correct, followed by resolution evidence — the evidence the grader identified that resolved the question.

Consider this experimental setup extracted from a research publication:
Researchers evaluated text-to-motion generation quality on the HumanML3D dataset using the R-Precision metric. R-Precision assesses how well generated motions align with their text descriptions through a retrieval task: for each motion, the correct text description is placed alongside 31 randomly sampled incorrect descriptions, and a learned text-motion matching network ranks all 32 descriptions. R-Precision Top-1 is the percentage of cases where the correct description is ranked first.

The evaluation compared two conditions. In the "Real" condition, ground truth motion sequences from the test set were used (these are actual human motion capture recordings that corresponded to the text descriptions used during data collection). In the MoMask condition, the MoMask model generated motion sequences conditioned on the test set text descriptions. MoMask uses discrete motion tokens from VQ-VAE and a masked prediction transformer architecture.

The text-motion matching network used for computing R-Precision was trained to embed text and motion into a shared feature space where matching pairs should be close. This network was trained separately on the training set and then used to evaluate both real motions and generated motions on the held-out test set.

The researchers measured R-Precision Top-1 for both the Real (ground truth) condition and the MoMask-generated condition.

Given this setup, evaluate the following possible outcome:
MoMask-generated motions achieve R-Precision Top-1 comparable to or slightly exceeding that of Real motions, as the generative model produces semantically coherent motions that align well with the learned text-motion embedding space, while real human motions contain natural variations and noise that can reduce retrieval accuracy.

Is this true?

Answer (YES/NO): YES